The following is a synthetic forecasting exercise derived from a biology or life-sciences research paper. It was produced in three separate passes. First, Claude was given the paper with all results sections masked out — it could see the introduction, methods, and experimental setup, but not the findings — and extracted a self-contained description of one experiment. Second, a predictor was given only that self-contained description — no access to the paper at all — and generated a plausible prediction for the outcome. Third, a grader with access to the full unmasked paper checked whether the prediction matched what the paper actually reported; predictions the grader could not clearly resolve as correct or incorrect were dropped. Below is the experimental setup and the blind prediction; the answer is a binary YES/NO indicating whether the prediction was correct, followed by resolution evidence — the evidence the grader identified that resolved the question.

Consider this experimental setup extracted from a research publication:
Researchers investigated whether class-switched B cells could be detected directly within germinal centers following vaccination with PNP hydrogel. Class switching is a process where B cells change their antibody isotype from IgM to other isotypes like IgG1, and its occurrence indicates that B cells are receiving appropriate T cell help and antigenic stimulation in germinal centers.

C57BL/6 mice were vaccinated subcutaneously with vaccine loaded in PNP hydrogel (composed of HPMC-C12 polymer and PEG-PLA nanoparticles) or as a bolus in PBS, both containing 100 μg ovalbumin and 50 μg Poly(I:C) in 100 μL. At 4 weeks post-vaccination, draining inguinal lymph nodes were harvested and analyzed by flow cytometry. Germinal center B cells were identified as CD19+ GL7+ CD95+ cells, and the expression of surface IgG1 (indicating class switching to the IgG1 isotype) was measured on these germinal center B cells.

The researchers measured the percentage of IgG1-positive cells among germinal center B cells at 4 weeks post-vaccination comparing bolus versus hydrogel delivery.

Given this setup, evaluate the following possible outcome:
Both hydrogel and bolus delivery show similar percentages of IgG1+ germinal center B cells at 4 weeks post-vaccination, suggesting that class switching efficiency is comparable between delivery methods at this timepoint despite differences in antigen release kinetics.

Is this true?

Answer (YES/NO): NO